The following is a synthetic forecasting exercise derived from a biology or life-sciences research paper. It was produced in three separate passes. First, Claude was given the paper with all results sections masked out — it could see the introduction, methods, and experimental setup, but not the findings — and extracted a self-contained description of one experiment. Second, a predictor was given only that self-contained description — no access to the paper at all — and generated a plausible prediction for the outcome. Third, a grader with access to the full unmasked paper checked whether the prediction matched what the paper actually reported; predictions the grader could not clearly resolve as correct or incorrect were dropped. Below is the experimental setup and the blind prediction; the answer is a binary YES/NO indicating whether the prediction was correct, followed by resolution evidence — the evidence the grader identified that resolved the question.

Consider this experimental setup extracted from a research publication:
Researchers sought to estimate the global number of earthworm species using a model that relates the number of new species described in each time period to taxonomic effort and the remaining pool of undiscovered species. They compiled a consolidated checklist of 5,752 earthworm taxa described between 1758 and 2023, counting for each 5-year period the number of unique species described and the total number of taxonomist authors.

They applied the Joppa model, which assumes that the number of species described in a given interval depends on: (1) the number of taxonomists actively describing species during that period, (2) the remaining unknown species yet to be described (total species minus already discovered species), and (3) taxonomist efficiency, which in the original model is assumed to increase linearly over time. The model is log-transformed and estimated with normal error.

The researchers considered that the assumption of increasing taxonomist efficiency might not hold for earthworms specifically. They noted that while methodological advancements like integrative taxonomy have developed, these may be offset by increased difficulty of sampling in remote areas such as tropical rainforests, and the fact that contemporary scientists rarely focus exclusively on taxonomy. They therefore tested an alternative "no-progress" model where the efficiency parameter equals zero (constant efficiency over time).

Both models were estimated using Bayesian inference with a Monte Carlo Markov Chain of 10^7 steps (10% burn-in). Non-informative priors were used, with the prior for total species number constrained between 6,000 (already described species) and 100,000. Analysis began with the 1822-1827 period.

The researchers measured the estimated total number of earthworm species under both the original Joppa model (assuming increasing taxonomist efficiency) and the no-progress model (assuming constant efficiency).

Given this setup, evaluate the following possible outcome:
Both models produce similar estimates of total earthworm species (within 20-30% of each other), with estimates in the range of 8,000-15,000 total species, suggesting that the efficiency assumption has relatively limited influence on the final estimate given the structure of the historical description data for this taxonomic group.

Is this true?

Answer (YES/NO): NO